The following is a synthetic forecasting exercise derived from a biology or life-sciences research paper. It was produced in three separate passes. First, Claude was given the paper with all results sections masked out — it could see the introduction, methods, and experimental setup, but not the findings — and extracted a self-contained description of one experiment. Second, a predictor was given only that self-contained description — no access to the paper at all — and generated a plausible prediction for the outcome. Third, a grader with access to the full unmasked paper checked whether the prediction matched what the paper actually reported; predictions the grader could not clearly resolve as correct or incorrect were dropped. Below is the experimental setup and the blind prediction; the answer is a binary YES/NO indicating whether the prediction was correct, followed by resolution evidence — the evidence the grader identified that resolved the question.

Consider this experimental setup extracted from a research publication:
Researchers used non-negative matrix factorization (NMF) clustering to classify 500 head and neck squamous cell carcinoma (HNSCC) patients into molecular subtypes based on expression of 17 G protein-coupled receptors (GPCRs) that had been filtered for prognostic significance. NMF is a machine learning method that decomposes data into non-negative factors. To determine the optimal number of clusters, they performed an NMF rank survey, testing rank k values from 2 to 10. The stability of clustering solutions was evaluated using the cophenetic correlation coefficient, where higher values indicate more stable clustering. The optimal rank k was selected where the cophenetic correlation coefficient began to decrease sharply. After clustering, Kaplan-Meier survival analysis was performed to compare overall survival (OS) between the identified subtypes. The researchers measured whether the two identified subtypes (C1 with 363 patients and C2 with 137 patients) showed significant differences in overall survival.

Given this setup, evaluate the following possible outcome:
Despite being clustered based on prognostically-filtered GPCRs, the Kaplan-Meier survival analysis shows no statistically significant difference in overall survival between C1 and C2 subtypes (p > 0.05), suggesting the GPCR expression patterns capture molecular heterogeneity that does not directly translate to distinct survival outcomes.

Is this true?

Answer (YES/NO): NO